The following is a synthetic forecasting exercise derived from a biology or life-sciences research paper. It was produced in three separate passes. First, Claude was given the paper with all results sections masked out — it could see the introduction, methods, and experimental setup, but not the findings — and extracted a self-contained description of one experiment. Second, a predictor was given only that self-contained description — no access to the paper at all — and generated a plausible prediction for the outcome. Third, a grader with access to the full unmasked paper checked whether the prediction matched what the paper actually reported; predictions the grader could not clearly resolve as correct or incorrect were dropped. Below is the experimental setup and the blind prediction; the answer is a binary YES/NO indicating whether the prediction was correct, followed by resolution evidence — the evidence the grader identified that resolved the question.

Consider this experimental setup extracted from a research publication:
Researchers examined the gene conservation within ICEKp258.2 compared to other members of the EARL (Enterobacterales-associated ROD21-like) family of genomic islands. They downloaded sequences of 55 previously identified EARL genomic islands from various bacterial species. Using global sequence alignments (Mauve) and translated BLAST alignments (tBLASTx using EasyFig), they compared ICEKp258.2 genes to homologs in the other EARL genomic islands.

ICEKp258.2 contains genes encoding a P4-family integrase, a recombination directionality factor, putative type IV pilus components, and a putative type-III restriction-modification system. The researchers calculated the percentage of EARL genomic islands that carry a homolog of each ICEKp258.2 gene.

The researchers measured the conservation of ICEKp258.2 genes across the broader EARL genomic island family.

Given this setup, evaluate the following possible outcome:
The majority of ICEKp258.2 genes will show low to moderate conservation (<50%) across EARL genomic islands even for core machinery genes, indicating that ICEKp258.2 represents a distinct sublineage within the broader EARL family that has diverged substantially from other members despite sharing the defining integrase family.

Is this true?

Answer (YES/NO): NO